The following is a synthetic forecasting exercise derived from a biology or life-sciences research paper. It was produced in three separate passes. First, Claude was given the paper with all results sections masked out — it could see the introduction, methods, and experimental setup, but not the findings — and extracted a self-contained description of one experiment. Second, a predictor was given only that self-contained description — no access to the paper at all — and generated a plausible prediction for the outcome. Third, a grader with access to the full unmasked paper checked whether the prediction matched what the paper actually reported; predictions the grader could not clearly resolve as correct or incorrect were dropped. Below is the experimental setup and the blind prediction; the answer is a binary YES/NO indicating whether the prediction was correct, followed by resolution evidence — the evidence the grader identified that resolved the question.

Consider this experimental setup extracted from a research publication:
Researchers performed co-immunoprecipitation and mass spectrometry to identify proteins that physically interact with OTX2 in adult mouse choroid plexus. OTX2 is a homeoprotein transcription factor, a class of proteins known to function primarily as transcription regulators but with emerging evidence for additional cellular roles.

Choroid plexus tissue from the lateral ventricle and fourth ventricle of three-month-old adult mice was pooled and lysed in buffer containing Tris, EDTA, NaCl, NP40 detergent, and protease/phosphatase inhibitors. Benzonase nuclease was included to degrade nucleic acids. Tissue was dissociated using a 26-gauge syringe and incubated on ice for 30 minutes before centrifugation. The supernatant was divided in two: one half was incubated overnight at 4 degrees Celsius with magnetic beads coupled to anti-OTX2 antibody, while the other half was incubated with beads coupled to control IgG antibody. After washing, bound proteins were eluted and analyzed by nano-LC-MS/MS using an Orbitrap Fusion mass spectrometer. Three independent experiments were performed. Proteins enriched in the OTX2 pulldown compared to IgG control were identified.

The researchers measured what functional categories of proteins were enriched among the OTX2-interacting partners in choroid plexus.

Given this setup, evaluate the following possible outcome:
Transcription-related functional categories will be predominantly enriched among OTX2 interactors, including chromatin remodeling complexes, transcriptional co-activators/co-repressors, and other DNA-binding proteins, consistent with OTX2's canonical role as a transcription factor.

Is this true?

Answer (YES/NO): NO